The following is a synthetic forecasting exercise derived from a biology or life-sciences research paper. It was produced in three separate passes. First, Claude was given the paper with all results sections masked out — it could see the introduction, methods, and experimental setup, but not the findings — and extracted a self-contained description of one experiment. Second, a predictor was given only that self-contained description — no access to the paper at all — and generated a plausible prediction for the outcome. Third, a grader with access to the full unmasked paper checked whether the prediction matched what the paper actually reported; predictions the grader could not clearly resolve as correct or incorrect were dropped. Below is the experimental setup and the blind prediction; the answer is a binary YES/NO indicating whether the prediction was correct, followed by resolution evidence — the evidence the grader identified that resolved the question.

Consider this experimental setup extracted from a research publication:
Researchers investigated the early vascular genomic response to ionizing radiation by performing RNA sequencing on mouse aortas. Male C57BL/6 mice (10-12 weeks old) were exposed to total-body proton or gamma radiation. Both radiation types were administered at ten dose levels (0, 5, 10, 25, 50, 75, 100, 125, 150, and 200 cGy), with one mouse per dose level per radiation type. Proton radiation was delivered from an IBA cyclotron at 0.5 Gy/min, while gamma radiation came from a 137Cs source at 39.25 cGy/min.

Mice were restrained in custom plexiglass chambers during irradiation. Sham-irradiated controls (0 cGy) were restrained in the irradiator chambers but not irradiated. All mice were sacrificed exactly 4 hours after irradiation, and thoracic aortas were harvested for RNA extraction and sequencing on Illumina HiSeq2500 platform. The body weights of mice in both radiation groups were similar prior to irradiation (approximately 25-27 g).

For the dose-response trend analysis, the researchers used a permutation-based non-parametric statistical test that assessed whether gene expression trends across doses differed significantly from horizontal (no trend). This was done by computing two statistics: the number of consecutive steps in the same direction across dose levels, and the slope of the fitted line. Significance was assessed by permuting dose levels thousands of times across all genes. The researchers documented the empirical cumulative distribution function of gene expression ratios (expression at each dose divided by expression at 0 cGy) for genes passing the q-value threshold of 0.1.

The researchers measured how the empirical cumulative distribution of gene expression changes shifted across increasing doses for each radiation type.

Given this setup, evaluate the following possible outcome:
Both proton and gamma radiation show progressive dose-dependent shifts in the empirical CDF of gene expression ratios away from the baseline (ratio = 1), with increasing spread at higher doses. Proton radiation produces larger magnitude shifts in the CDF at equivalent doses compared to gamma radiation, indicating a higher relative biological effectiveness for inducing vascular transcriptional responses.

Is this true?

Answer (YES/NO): NO